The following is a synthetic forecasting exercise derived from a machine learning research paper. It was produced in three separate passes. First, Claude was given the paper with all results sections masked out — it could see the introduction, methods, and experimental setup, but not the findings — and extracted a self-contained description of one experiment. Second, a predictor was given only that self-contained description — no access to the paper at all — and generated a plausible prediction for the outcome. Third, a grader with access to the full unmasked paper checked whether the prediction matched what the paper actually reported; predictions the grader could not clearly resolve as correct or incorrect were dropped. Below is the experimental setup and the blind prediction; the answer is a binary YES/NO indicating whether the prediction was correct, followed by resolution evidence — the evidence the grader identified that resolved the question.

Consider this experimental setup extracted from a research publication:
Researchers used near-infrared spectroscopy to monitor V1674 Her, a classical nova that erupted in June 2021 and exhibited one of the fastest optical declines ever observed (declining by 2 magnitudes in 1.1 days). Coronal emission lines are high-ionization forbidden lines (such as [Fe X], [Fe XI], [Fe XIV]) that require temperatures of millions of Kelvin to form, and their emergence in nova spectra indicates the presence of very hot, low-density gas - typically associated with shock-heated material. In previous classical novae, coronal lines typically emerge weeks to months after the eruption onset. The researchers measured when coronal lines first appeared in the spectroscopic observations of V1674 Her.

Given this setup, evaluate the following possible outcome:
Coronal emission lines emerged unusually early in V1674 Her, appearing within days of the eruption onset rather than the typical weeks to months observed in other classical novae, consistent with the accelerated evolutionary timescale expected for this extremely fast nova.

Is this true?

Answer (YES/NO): NO